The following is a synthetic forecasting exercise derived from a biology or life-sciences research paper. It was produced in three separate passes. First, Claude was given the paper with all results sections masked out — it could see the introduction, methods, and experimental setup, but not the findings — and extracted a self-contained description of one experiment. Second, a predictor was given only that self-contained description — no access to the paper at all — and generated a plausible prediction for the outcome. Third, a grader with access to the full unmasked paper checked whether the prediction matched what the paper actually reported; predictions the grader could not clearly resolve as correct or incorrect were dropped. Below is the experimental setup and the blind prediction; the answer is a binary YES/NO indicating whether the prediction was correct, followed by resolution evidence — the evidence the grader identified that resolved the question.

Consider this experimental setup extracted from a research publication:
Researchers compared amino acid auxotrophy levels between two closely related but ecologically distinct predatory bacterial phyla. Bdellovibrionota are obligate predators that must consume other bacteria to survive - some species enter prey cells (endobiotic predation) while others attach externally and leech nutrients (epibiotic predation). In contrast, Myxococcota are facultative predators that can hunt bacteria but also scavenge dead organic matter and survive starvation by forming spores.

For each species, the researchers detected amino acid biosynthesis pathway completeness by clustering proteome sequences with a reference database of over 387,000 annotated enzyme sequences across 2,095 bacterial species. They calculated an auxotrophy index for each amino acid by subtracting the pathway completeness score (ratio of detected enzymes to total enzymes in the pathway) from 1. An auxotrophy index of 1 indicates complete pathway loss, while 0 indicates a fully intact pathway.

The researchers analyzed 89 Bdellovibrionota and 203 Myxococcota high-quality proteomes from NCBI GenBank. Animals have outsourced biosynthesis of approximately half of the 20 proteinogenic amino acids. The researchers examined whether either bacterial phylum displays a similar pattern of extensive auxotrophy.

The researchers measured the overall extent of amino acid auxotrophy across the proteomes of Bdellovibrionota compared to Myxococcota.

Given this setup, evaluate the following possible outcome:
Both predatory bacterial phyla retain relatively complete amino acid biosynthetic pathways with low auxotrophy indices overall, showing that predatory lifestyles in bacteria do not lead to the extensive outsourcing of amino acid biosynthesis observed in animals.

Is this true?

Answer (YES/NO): NO